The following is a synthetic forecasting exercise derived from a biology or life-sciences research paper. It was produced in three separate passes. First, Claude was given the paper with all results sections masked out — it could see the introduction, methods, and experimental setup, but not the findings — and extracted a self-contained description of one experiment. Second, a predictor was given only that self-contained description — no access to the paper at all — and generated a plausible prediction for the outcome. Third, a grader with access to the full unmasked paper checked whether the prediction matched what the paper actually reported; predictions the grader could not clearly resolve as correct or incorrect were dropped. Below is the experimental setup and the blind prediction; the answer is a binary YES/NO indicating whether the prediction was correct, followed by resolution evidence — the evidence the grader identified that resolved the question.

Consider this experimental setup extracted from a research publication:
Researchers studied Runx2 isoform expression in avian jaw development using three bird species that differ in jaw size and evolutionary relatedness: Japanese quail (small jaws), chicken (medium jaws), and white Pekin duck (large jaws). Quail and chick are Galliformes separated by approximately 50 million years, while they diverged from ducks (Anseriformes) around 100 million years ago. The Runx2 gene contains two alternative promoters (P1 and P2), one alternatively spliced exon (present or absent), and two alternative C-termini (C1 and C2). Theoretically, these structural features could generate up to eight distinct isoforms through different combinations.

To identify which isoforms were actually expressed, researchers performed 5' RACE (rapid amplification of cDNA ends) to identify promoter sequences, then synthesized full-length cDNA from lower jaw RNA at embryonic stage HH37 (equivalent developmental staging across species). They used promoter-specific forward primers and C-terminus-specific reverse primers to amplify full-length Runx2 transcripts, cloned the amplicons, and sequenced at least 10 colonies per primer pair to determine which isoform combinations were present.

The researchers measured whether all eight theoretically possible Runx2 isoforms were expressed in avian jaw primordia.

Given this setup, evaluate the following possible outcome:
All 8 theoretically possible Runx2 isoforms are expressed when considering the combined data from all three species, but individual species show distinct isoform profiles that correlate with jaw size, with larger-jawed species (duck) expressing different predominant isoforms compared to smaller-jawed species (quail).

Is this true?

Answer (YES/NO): NO